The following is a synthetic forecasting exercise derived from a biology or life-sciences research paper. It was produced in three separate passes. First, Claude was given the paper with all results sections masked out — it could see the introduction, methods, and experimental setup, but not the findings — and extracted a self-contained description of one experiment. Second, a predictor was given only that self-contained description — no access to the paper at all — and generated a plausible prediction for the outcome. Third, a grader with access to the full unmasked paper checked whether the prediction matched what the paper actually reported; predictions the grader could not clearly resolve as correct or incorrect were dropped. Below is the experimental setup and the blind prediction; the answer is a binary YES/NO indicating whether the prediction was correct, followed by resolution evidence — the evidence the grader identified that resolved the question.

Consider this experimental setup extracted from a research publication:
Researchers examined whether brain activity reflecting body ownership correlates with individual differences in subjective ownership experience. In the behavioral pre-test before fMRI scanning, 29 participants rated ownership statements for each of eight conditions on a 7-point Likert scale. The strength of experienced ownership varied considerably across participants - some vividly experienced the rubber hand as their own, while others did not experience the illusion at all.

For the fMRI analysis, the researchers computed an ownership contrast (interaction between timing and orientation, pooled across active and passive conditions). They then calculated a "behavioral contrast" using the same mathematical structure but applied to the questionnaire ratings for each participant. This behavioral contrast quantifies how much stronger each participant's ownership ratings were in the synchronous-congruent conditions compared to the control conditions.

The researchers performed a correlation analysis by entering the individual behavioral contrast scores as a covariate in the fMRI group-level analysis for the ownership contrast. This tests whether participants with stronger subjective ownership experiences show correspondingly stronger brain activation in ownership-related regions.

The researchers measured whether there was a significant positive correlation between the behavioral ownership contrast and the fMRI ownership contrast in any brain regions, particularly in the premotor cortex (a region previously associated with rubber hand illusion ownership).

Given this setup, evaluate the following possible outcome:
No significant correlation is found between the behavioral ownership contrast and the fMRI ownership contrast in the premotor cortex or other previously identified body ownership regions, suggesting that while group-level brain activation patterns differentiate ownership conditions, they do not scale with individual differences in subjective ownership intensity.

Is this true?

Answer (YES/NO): NO